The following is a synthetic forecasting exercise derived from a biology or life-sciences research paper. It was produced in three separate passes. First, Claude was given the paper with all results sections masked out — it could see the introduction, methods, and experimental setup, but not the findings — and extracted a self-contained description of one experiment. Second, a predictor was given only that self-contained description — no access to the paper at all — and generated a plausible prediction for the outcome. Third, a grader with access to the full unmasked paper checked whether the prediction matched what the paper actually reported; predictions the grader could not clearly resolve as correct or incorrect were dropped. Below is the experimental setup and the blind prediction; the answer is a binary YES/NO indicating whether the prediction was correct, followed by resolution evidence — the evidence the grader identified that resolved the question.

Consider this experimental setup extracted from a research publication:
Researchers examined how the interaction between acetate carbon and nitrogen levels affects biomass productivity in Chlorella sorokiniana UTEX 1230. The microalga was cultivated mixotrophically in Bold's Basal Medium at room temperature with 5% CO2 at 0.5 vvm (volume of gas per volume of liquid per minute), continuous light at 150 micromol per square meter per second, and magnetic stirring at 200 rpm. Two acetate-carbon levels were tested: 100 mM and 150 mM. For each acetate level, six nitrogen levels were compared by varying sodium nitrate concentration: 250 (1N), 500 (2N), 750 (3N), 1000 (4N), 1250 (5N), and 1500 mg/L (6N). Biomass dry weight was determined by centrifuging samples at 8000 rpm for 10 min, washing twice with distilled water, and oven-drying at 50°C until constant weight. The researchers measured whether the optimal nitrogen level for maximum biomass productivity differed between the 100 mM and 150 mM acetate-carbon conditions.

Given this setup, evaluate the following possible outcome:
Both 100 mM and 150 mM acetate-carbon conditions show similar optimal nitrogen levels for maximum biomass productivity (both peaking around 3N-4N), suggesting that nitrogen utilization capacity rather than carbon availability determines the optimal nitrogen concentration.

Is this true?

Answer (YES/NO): YES